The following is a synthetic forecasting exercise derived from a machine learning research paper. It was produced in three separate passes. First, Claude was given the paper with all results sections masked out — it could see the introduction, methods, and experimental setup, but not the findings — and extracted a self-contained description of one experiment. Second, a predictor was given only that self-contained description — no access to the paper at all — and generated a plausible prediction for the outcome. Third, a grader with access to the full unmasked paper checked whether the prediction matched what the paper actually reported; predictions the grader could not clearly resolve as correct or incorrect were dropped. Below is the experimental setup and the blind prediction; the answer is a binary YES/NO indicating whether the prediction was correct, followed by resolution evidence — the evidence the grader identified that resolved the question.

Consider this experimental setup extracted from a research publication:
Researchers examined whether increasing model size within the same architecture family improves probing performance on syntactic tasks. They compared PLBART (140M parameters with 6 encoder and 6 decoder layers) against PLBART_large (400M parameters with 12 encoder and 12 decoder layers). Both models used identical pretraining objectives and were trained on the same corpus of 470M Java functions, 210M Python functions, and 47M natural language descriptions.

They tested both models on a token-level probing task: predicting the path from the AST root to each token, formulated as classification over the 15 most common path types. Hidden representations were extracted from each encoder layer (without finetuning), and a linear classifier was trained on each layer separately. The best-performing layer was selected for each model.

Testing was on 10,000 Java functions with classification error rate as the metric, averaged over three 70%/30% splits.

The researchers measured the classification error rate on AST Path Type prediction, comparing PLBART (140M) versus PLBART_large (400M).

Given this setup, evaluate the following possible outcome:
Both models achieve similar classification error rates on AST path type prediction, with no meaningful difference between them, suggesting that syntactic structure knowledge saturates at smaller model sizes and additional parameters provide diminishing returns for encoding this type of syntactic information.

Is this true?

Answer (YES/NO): YES